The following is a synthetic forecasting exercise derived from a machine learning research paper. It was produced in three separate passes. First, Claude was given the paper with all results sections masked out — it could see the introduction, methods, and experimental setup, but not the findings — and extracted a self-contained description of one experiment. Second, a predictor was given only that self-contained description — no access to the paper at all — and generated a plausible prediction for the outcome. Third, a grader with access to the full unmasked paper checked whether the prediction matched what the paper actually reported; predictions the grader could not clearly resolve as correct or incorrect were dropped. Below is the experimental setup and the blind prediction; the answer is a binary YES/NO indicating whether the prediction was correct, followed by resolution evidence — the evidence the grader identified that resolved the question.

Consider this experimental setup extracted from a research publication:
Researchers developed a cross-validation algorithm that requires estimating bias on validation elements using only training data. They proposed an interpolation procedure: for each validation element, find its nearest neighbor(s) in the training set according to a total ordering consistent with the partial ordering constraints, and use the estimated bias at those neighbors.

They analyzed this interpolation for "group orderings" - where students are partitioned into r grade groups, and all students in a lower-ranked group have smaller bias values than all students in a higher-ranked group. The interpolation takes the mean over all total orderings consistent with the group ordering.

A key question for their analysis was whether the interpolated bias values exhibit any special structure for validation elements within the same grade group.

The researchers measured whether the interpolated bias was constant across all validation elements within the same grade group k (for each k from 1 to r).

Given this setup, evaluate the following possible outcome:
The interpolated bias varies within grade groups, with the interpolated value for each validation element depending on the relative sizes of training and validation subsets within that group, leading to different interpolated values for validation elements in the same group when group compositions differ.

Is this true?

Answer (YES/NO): NO